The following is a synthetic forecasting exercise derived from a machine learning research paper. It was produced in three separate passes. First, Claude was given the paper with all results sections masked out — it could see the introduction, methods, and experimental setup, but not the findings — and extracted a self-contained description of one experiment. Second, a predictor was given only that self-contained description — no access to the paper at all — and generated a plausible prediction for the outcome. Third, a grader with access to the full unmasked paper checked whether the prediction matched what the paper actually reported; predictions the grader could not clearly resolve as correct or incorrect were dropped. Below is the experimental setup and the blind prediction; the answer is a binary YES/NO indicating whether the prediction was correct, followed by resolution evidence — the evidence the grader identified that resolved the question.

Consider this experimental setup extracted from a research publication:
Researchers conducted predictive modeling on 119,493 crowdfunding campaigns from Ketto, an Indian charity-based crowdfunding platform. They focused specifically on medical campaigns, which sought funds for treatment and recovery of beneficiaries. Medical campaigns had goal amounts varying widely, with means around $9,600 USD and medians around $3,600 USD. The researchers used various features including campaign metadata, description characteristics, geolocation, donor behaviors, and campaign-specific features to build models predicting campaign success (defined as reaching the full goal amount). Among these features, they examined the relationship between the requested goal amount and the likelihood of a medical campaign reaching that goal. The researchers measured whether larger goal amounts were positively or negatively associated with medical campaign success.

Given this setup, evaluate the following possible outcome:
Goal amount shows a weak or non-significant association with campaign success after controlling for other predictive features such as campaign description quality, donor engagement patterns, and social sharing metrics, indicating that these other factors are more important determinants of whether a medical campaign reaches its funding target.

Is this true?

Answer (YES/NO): NO